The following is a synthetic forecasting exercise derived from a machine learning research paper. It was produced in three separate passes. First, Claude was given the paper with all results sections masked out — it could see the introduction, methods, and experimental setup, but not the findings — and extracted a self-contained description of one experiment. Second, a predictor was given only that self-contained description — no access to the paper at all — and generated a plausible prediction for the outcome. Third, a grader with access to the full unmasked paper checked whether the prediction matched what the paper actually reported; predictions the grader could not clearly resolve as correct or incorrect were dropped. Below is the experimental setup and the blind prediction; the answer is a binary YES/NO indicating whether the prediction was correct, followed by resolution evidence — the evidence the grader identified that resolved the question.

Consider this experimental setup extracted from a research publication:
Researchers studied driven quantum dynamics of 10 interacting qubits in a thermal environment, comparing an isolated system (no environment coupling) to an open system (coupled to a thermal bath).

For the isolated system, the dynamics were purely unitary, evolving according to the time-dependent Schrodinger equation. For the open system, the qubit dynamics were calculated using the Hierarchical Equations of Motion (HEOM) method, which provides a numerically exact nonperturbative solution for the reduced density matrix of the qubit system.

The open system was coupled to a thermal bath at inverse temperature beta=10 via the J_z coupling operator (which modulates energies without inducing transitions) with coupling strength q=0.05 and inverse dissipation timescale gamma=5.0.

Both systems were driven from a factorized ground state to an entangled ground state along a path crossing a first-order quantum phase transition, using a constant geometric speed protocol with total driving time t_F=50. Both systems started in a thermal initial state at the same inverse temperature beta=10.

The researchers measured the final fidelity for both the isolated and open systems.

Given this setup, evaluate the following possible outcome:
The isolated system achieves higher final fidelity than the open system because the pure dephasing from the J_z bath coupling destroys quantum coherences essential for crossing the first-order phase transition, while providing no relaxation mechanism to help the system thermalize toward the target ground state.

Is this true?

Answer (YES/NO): NO